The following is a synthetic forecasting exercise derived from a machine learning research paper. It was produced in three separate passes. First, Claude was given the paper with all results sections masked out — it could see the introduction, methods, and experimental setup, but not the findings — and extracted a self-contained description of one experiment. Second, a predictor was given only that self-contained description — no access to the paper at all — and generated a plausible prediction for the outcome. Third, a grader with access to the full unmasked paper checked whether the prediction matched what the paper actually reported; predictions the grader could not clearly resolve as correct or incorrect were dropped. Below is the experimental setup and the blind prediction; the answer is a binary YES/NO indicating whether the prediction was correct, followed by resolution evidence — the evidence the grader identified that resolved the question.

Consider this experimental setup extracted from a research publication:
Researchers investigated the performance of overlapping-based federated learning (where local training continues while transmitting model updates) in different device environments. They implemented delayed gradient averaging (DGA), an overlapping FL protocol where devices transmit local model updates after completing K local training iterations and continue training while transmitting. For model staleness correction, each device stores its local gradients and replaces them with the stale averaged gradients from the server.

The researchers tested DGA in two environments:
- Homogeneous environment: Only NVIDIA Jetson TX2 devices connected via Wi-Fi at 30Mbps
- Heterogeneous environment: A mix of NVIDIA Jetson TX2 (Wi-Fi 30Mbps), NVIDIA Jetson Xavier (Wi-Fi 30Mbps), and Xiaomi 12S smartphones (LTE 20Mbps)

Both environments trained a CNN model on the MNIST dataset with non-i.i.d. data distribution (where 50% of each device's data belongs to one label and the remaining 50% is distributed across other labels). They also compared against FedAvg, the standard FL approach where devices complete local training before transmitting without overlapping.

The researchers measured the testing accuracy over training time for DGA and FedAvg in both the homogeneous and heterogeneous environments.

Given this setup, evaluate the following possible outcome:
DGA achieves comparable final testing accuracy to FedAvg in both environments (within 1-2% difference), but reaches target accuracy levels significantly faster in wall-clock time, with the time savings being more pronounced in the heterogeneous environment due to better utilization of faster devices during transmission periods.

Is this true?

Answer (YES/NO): NO